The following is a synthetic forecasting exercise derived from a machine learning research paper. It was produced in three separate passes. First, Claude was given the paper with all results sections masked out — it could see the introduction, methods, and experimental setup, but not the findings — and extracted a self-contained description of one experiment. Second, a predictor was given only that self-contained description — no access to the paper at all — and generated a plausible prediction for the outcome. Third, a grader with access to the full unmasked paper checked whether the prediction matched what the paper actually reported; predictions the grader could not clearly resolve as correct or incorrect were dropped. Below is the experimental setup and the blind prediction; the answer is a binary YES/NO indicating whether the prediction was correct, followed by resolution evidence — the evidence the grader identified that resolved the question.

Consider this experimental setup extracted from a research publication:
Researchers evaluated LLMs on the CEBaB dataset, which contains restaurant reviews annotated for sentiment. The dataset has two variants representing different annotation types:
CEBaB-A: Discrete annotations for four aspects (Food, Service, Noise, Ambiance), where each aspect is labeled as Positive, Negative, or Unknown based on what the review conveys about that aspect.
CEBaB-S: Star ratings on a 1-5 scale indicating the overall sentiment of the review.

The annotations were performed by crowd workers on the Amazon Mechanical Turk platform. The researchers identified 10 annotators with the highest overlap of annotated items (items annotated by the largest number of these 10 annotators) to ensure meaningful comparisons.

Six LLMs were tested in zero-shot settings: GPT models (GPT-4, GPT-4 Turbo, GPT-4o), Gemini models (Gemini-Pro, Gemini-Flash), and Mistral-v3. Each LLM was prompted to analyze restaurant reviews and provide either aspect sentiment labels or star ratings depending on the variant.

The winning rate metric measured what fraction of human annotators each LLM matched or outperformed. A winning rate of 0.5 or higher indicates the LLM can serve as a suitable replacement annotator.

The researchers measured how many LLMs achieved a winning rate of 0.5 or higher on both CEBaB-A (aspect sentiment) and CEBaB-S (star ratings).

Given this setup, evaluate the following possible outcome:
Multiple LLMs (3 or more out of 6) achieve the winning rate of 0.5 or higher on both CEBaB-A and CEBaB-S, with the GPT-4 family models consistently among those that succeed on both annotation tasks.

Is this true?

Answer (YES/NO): YES